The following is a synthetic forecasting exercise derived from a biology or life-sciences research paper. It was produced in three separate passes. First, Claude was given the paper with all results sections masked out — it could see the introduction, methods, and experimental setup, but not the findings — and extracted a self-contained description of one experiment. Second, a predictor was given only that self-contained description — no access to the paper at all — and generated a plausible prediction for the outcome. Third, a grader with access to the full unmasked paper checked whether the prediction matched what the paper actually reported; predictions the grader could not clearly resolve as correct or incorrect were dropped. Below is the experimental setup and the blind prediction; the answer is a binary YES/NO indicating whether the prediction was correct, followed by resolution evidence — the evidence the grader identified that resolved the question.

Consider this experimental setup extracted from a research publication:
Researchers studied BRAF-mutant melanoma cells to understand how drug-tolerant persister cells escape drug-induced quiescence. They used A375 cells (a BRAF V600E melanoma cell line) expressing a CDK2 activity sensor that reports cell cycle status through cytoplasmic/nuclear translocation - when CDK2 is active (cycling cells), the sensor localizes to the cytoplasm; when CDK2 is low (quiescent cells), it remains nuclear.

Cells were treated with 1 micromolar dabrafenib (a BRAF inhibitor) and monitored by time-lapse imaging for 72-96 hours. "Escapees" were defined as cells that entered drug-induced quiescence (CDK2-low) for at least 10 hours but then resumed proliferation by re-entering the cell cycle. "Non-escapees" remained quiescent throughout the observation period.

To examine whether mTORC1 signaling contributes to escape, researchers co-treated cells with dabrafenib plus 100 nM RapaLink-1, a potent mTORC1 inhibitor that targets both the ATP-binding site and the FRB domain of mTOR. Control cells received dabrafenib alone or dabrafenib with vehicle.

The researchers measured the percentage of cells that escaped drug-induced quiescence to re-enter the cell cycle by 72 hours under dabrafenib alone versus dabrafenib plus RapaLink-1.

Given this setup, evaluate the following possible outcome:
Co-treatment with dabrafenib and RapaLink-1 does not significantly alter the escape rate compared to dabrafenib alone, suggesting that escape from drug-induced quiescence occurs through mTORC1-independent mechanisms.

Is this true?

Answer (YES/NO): NO